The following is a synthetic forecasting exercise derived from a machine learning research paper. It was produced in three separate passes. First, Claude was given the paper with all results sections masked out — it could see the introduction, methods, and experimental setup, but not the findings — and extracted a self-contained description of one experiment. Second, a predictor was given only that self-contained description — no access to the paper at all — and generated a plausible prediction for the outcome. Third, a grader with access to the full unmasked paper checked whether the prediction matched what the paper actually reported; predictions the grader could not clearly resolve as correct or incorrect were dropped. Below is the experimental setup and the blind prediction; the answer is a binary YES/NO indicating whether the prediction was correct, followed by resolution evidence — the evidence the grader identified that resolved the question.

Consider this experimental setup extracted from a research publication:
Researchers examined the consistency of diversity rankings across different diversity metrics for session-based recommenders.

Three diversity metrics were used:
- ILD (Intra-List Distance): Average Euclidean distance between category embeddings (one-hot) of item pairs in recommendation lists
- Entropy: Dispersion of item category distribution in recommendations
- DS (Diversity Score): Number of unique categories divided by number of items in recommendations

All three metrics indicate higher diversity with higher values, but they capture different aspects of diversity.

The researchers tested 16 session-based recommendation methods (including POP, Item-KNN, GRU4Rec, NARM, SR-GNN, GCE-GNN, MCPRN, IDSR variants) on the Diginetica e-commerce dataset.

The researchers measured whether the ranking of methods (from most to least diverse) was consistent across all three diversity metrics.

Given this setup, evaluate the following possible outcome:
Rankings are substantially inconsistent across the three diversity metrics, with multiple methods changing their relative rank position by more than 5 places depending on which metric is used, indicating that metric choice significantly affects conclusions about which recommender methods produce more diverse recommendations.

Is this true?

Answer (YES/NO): NO